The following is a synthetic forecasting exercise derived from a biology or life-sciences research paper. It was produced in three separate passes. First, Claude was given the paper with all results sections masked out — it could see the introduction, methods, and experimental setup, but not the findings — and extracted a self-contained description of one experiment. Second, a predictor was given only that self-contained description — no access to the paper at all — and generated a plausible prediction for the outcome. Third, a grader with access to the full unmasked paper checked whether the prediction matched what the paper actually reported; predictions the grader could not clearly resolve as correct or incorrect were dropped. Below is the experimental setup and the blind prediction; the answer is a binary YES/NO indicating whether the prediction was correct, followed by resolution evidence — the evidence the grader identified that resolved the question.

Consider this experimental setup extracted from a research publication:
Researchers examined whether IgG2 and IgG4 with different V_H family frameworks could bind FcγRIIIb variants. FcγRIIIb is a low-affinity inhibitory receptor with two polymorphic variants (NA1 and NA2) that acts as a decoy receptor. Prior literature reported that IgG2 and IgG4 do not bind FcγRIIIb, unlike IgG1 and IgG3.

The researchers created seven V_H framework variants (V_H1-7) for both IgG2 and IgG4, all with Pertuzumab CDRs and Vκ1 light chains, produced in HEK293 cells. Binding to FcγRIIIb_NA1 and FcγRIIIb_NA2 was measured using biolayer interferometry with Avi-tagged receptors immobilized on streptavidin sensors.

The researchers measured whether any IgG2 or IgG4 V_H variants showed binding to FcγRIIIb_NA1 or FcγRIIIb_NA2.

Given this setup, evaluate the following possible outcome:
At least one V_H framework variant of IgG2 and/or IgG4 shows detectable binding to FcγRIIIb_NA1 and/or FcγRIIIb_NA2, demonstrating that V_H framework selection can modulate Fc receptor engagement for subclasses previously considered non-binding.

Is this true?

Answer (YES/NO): NO